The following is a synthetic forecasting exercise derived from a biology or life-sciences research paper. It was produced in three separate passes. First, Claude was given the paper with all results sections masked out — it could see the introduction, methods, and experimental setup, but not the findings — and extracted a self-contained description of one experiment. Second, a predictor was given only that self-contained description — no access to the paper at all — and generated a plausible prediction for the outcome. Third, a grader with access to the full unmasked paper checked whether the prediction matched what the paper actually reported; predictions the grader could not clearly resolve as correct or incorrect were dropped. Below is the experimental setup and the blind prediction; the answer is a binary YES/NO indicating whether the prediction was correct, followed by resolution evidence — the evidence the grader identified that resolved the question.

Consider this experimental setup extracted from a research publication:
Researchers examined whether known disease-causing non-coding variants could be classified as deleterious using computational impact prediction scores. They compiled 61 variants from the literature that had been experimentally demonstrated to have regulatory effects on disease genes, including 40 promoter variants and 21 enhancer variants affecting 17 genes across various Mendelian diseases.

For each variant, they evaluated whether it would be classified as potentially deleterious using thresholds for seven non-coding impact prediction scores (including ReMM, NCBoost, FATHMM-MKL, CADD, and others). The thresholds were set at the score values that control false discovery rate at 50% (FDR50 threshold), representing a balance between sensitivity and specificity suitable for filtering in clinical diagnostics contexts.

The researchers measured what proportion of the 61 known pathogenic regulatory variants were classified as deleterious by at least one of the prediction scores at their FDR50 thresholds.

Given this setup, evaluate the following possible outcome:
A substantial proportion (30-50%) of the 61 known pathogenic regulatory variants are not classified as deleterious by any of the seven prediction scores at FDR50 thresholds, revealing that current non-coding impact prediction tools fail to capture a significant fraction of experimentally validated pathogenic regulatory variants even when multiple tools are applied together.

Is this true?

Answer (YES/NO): NO